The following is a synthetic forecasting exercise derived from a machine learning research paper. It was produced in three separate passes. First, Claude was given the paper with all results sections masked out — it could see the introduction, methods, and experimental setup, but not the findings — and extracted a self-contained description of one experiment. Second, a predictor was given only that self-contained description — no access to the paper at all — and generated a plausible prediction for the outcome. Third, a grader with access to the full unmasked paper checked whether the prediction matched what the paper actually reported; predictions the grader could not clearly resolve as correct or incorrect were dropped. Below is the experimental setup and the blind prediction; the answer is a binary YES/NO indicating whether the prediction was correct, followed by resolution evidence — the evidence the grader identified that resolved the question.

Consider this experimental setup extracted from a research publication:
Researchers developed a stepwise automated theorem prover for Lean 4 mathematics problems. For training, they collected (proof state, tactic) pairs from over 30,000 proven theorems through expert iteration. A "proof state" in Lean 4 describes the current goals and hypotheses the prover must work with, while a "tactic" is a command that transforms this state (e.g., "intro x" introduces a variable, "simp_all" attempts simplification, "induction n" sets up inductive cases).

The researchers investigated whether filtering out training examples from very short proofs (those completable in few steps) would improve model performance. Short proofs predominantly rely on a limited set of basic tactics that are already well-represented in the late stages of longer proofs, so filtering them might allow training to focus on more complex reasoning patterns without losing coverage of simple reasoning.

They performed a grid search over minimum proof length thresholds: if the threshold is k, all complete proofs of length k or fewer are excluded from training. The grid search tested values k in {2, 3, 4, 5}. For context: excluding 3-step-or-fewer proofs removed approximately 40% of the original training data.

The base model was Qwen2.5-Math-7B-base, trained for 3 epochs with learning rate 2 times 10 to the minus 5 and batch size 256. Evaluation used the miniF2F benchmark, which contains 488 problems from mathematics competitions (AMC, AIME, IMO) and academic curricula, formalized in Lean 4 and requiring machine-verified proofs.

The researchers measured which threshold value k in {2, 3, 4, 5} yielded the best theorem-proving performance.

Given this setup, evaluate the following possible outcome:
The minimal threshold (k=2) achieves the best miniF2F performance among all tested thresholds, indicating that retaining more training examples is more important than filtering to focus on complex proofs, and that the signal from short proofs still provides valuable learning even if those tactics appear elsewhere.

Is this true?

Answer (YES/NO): NO